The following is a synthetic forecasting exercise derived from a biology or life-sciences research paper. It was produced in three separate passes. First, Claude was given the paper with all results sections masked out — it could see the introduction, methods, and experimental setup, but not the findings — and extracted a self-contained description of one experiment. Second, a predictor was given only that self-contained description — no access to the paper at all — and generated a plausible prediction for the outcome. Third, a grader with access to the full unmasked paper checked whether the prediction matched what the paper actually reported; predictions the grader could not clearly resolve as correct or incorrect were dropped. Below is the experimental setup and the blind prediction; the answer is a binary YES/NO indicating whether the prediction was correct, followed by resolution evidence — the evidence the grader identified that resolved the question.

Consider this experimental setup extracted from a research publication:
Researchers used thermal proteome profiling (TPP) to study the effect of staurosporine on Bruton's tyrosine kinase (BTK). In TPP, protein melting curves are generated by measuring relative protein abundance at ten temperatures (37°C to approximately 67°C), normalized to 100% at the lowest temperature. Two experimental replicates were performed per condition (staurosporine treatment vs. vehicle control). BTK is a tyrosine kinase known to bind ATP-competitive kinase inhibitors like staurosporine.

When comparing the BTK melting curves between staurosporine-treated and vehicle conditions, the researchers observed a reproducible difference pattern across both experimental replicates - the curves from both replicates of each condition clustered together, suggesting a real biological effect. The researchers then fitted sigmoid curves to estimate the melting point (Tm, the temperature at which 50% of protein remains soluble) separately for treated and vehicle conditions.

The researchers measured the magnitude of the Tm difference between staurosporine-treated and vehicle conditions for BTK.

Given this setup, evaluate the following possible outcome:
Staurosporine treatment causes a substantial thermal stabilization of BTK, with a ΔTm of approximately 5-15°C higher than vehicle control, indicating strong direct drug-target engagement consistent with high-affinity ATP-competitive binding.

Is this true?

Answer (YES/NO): NO